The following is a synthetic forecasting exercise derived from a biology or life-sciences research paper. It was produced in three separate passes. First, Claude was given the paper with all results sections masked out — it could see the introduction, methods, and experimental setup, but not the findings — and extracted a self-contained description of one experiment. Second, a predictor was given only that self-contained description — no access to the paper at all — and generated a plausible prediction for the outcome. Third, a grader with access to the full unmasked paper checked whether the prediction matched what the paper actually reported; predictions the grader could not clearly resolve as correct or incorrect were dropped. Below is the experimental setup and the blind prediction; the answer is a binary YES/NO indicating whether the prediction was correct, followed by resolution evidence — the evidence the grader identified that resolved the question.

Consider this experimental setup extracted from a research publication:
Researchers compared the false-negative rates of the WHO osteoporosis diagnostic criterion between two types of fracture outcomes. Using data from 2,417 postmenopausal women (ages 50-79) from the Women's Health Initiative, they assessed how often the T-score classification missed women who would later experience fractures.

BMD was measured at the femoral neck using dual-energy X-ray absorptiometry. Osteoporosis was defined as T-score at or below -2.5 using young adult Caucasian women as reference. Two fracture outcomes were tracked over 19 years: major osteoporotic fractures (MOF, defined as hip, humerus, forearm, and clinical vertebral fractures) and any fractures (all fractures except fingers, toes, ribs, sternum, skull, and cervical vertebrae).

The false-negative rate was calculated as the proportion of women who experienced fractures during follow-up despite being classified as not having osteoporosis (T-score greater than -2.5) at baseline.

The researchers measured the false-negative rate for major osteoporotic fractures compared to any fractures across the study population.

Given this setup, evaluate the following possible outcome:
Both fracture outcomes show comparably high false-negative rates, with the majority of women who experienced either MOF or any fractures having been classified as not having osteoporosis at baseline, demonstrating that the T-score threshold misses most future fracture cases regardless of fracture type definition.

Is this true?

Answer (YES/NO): YES